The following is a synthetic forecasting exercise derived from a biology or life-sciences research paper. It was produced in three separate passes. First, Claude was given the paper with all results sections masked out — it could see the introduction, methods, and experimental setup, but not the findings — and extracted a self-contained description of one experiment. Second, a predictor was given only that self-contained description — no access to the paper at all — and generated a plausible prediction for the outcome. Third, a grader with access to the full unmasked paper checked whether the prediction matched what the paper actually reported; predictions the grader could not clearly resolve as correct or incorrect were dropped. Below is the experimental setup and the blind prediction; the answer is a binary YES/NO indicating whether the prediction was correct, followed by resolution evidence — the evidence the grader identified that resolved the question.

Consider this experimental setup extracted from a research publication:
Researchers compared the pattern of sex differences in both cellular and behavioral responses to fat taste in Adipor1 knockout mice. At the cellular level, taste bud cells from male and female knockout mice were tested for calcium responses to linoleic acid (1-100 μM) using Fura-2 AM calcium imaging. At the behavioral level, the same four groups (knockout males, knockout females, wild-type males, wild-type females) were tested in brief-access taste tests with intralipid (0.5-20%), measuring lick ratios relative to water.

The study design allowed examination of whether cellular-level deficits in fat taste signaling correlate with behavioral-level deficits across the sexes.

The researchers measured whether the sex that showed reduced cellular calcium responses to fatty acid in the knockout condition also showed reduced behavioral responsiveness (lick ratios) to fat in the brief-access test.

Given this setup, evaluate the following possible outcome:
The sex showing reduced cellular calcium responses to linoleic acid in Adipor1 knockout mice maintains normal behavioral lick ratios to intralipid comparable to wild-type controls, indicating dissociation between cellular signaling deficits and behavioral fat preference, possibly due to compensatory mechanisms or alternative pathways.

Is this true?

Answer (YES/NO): NO